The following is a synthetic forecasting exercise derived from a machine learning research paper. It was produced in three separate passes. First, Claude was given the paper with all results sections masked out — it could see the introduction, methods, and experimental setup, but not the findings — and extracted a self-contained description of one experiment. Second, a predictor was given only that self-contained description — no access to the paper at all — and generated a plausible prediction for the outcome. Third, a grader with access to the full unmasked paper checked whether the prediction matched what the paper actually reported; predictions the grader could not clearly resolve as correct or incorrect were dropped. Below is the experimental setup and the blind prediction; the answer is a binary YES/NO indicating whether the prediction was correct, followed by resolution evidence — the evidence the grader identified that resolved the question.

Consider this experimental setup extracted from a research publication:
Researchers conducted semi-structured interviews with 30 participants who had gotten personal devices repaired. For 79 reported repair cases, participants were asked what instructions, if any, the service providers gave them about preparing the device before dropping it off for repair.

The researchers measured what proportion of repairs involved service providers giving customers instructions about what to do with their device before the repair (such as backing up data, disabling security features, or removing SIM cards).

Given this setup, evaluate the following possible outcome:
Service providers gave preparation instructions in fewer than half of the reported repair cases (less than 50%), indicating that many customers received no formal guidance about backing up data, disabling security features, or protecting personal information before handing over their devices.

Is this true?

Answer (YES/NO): YES